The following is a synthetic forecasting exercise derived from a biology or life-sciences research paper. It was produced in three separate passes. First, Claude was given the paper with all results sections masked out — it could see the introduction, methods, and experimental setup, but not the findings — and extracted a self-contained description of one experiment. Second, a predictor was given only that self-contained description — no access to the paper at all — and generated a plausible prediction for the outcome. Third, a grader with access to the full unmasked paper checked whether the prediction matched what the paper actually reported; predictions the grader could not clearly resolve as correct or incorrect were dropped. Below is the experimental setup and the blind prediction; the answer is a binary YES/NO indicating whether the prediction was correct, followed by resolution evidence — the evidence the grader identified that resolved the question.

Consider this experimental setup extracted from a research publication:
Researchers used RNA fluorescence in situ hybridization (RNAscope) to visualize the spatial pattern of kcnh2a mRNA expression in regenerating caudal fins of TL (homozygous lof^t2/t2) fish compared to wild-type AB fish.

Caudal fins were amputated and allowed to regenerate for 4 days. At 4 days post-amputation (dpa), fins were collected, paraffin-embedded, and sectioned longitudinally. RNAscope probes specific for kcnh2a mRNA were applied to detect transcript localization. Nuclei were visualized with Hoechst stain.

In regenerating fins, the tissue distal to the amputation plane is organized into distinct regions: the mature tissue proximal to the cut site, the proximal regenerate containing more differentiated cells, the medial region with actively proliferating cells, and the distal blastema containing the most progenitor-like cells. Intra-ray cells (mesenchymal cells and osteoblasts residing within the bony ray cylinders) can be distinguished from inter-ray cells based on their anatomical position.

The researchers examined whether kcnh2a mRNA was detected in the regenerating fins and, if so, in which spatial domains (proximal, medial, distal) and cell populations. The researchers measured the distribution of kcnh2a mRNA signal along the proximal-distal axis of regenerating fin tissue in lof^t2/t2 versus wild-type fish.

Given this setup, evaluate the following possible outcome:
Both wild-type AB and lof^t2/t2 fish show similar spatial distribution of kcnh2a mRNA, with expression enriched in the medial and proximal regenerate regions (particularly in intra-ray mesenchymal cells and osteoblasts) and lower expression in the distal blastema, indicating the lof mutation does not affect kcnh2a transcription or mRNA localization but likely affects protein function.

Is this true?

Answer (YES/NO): NO